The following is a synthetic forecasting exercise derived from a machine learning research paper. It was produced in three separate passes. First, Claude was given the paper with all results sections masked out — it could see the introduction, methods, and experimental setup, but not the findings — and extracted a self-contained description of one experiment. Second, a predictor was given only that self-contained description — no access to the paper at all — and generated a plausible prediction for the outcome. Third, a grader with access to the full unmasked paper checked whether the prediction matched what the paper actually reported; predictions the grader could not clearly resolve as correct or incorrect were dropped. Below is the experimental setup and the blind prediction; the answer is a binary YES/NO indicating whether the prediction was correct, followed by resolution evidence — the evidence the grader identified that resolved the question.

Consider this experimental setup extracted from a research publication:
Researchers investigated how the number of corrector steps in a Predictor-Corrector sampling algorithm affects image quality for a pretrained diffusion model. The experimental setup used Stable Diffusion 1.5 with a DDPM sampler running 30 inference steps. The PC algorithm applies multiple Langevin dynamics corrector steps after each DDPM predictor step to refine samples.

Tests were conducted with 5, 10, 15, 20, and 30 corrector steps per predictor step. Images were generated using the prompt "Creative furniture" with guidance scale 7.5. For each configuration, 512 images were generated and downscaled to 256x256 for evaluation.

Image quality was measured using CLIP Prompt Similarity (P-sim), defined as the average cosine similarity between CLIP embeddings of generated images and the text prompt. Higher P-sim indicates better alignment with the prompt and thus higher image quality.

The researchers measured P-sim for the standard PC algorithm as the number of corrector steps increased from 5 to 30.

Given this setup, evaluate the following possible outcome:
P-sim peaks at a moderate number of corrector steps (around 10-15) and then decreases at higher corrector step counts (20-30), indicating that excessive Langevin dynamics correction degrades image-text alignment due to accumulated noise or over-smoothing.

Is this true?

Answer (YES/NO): NO